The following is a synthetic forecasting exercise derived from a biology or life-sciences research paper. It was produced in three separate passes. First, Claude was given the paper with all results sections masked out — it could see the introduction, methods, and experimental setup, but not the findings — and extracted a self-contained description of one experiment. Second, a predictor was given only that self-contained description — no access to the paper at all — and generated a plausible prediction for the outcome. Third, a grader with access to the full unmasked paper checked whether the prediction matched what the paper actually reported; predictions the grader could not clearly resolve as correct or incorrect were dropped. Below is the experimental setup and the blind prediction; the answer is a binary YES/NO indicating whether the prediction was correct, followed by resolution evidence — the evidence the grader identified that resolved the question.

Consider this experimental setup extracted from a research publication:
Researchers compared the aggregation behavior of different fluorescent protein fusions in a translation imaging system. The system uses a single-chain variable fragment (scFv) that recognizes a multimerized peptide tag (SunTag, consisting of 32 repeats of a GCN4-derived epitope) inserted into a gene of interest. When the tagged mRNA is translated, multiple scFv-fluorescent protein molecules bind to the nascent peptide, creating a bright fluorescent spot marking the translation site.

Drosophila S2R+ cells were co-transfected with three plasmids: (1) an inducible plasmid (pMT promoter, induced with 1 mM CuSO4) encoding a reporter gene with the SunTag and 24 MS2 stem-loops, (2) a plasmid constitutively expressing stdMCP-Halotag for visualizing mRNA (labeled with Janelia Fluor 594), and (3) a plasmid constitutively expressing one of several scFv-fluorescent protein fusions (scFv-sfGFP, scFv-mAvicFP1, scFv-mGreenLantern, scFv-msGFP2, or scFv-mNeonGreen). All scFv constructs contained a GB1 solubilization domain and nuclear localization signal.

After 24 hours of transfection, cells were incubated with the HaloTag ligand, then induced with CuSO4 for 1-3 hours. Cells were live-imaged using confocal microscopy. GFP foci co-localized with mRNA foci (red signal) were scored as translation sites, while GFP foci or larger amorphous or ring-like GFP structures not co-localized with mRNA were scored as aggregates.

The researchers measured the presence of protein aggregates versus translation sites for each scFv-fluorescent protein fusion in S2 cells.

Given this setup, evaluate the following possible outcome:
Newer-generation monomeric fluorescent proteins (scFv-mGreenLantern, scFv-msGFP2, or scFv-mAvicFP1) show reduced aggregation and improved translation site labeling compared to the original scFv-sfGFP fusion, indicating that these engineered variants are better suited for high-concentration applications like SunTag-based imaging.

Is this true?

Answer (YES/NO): YES